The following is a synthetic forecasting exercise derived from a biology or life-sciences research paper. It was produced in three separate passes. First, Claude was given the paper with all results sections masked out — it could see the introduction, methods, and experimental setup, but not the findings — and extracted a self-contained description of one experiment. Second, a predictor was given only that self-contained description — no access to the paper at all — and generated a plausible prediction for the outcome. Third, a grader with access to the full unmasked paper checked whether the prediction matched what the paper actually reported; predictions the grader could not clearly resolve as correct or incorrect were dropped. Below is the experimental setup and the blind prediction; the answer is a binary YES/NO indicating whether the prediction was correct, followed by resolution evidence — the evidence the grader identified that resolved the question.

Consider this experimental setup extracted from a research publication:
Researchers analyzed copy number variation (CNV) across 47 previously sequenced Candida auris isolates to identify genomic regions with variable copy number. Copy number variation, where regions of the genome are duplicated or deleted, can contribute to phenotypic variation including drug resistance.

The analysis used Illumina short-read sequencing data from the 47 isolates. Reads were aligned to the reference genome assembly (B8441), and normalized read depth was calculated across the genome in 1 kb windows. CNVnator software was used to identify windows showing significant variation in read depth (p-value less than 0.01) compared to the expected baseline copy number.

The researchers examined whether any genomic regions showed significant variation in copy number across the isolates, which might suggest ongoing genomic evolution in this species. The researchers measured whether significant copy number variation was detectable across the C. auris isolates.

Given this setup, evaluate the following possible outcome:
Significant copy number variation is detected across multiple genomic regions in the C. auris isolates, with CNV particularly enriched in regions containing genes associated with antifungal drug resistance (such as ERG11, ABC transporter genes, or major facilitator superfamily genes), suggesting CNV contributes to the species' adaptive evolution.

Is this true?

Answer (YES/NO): NO